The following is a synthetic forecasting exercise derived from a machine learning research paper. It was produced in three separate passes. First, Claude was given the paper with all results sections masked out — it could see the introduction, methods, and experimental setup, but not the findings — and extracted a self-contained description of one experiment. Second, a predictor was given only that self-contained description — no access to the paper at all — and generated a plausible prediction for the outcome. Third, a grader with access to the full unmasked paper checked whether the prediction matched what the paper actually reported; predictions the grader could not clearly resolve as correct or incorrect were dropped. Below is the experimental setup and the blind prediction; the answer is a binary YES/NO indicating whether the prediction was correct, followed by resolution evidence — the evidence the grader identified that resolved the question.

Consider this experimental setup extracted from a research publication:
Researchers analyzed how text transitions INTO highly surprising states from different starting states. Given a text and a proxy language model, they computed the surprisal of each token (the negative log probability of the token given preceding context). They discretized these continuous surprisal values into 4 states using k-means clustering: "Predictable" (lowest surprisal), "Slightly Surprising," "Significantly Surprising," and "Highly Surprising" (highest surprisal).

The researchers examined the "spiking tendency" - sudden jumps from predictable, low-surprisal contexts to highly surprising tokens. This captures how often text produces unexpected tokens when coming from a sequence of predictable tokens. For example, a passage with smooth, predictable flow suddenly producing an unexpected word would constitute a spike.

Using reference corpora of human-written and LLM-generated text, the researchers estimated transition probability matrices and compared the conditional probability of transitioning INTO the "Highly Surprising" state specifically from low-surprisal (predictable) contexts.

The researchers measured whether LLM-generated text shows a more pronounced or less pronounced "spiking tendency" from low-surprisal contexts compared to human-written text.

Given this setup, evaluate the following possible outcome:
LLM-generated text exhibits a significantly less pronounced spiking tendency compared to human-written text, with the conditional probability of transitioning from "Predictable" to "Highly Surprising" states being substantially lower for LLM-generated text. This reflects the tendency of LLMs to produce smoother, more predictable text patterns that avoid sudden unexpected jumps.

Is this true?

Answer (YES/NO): NO